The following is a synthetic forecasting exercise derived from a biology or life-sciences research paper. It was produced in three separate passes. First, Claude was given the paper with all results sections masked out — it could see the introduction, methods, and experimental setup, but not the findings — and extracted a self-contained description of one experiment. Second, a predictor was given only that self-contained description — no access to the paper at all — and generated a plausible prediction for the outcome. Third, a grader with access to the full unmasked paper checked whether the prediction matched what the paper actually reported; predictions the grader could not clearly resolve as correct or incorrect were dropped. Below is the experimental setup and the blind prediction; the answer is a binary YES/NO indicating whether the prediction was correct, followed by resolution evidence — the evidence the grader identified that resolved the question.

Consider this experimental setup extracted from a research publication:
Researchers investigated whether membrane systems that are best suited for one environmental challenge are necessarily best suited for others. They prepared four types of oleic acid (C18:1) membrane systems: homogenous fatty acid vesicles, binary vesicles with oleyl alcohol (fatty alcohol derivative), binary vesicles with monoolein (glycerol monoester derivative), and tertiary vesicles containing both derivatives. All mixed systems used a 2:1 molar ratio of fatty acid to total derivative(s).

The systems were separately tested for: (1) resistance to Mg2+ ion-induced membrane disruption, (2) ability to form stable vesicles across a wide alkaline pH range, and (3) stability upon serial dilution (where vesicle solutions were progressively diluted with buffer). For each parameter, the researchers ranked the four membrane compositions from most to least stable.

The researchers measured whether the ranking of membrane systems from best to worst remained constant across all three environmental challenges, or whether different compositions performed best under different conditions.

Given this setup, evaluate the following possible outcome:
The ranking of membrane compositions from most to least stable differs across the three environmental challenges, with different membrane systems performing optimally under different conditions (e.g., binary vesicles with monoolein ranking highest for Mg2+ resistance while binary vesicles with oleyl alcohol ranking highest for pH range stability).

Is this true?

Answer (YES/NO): NO